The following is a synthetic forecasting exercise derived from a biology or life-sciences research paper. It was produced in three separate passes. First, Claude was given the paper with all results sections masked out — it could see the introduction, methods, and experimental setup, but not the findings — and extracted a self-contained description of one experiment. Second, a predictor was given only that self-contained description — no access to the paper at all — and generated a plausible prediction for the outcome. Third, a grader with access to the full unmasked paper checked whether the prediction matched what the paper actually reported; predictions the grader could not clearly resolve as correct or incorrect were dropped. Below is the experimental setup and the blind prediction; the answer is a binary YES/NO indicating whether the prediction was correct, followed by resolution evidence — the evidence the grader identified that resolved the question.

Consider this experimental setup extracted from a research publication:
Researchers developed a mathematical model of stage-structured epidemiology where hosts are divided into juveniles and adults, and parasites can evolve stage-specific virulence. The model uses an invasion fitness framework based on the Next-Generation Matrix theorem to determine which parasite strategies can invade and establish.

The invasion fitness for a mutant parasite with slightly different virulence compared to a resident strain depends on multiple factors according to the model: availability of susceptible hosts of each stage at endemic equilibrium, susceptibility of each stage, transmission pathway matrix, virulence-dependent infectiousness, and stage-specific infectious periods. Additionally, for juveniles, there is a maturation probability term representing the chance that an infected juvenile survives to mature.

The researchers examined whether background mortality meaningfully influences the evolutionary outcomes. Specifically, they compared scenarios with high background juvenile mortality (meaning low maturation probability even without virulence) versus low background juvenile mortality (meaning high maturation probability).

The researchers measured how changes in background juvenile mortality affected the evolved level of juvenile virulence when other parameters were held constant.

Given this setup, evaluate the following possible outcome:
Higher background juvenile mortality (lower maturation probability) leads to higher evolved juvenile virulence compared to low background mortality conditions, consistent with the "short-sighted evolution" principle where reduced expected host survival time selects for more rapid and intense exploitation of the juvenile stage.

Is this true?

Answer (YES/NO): YES